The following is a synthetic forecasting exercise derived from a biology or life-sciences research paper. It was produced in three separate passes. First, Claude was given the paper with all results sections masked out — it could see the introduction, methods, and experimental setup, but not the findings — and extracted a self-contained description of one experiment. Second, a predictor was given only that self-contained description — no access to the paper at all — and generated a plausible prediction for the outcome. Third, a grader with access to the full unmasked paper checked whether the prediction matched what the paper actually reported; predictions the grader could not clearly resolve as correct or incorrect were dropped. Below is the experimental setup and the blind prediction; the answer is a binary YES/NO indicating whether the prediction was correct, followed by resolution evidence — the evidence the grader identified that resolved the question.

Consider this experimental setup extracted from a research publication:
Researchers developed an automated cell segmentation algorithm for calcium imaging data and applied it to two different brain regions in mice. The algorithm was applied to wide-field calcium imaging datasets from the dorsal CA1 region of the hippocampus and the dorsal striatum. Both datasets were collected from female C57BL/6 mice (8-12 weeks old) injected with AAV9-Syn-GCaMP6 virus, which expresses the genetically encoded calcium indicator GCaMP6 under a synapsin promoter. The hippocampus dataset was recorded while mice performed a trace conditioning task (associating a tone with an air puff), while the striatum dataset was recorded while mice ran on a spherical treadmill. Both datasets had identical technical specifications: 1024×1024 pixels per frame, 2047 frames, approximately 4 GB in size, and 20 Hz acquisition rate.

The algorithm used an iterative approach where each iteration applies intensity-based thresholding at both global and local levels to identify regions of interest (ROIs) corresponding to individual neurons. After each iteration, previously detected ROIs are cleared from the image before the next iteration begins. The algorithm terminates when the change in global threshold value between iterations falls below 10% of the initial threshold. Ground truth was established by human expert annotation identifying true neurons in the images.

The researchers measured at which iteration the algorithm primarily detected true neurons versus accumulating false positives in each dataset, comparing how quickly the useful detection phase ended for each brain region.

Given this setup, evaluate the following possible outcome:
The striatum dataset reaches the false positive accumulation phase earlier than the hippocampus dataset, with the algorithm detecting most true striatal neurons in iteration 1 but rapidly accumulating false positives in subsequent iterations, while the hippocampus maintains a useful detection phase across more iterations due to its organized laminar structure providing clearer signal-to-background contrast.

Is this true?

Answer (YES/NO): NO